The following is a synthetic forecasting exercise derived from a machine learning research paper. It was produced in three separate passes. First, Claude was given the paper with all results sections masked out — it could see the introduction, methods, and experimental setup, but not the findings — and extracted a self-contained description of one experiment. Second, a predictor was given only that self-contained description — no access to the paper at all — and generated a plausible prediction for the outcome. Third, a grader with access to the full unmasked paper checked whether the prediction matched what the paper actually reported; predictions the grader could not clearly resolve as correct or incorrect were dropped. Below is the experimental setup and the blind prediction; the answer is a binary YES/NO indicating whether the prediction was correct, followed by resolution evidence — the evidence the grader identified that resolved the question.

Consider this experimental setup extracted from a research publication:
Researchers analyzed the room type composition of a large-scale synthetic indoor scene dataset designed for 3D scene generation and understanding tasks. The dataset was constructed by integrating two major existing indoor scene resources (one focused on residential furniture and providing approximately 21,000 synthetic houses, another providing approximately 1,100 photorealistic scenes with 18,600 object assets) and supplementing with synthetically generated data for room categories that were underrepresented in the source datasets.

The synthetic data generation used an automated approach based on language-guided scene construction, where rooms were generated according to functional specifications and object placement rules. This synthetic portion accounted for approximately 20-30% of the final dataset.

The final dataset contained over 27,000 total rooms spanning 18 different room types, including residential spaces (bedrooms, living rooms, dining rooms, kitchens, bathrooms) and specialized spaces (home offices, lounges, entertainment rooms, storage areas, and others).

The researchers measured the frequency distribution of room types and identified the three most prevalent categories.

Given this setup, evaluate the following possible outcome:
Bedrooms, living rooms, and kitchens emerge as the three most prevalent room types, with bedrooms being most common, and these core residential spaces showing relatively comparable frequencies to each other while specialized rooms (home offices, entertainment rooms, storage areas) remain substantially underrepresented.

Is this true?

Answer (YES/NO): NO